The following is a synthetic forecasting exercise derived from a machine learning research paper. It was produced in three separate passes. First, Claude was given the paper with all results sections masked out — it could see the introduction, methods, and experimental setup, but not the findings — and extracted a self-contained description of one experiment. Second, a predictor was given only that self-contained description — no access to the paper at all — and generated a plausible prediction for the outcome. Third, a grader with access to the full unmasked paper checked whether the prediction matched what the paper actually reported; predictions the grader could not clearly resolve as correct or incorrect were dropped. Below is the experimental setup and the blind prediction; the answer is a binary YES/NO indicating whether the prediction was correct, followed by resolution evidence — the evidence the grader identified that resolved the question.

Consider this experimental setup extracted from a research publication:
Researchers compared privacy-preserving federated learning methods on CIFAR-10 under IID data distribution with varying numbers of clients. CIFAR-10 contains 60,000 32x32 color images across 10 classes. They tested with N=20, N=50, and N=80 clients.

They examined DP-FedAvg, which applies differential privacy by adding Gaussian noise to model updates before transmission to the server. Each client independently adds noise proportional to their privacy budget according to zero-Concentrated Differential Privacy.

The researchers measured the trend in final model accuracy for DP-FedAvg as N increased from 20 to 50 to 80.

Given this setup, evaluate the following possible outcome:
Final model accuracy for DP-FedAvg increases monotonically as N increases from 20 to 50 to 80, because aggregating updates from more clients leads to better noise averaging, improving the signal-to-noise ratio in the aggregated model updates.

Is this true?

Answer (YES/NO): YES